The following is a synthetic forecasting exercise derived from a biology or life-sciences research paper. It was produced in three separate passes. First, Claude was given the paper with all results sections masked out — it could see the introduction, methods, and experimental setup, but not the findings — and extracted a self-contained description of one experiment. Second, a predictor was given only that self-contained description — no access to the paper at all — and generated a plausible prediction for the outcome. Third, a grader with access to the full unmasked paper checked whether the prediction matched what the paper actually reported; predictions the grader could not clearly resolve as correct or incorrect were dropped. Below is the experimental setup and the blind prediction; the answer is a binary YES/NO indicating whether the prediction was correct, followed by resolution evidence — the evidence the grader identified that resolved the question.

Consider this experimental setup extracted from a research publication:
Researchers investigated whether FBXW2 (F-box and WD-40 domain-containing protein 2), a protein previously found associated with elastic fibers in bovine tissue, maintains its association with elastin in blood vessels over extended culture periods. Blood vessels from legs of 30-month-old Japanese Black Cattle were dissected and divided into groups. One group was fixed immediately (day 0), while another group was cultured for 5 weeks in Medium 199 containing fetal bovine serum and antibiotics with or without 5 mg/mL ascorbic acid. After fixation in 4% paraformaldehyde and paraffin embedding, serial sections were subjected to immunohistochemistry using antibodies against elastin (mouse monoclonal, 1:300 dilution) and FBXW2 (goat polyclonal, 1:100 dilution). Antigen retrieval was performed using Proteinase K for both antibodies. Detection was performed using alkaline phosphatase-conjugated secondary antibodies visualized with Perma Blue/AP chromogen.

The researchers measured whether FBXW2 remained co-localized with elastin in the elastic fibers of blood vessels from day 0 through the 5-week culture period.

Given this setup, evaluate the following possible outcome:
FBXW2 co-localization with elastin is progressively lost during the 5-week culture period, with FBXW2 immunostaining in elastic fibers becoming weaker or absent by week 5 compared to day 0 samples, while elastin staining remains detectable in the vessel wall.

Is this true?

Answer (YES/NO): NO